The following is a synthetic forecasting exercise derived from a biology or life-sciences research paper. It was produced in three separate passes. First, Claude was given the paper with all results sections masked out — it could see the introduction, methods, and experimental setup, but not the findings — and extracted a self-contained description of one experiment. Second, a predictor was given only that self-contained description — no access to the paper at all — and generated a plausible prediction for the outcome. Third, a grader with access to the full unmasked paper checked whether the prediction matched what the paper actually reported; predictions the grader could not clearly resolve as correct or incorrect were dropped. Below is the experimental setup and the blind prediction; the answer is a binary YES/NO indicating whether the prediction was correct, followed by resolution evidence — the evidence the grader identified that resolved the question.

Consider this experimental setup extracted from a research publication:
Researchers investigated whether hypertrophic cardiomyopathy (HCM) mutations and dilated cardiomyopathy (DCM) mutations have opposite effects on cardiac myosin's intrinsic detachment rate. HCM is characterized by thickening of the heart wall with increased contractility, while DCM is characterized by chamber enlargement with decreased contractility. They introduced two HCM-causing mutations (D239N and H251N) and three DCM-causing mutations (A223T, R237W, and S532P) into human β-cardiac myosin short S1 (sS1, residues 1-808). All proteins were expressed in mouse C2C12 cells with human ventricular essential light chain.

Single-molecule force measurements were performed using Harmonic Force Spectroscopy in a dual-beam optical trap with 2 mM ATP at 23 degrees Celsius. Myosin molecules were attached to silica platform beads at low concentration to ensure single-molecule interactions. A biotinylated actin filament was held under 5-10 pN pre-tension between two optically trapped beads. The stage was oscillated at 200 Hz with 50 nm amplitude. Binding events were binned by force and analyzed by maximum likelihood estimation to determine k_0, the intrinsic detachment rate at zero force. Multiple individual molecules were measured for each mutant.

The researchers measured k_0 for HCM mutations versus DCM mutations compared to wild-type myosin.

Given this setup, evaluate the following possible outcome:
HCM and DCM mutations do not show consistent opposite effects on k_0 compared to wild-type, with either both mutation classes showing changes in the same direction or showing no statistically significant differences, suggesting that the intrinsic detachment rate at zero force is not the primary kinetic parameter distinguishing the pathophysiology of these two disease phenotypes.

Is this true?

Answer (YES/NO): YES